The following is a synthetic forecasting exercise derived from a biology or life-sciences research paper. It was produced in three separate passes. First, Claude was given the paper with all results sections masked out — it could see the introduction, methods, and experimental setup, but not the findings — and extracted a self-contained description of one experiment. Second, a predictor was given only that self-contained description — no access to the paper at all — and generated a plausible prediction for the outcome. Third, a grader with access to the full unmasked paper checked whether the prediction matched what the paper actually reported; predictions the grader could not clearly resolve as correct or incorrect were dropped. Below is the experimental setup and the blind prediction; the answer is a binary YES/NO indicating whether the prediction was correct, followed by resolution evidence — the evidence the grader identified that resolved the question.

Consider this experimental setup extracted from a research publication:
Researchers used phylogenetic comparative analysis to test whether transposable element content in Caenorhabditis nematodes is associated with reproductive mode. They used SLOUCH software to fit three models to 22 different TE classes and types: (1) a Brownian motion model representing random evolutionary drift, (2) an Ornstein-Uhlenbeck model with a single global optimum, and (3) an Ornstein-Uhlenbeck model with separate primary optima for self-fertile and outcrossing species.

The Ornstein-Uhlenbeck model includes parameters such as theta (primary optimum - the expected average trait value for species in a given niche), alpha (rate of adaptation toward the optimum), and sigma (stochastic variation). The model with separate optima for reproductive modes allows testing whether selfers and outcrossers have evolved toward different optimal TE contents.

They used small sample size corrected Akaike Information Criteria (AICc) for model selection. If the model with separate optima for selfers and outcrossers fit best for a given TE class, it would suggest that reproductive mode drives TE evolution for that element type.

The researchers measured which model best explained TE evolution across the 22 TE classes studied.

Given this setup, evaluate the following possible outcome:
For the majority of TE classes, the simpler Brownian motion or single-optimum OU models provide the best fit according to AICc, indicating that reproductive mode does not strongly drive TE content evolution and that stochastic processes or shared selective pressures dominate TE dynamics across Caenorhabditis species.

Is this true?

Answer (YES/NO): YES